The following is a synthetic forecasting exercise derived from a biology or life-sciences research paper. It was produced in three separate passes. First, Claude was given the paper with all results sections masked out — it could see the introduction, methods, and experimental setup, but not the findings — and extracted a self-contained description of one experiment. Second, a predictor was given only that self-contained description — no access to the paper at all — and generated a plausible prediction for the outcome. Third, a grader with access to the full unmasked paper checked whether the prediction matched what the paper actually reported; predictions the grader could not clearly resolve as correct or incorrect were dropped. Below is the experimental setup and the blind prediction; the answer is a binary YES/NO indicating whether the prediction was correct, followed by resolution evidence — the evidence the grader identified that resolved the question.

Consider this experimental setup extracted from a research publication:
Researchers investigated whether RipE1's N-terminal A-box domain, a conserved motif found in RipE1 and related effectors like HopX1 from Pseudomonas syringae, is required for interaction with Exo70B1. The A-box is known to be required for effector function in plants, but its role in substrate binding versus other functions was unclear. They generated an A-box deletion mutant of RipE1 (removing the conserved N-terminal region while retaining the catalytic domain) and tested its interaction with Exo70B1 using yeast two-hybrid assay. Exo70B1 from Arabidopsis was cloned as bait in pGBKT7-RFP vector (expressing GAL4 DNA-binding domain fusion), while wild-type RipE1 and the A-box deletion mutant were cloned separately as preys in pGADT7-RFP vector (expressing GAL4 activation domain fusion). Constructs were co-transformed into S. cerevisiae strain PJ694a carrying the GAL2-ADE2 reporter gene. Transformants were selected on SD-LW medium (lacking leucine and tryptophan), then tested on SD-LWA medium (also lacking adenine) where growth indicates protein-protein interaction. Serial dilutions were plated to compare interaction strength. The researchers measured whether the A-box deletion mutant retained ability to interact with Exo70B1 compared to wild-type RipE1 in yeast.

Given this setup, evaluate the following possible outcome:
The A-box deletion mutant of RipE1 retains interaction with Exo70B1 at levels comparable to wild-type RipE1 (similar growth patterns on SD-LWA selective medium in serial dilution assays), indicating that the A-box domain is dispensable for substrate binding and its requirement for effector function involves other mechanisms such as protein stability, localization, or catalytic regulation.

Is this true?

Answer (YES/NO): YES